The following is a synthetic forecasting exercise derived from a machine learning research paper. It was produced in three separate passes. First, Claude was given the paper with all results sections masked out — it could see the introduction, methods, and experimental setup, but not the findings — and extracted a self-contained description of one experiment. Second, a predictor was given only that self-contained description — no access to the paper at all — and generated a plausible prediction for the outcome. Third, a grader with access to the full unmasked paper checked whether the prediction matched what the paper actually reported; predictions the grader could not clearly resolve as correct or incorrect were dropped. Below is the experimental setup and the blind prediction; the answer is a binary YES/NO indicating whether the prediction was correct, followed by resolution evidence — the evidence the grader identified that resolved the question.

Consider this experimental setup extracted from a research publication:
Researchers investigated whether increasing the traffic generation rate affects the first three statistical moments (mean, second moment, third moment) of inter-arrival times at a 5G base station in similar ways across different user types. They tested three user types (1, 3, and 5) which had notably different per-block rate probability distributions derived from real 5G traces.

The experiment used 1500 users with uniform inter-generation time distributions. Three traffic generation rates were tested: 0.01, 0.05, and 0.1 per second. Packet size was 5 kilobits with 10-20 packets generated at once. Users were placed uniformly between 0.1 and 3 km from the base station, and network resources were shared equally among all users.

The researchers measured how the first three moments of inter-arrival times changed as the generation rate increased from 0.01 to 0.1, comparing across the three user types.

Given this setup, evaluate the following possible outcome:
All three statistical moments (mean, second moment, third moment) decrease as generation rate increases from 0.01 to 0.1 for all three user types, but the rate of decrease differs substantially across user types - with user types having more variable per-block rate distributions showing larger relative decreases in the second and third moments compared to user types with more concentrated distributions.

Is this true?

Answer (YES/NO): NO